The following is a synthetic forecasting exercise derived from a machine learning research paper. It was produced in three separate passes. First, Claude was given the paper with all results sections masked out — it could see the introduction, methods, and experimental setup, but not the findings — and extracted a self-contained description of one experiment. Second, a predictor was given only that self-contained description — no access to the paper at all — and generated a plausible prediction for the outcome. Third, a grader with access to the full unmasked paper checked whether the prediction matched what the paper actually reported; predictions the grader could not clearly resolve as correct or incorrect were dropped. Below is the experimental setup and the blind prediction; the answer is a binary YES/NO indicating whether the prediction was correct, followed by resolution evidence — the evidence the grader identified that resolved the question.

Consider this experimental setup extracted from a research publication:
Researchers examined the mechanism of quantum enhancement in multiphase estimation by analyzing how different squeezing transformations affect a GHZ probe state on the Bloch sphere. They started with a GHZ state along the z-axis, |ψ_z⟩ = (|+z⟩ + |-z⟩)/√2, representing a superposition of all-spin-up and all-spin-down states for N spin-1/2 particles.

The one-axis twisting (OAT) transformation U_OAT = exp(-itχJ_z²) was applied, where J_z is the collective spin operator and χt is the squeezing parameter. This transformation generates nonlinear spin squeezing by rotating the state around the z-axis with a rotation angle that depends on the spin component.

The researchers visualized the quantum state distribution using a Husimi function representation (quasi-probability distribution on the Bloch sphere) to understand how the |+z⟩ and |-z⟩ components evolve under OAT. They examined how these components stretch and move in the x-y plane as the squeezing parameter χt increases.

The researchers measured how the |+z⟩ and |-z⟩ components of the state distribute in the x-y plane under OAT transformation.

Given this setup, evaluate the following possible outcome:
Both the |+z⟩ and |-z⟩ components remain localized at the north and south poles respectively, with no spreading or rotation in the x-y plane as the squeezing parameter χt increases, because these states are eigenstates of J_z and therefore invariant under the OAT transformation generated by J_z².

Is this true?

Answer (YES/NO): NO